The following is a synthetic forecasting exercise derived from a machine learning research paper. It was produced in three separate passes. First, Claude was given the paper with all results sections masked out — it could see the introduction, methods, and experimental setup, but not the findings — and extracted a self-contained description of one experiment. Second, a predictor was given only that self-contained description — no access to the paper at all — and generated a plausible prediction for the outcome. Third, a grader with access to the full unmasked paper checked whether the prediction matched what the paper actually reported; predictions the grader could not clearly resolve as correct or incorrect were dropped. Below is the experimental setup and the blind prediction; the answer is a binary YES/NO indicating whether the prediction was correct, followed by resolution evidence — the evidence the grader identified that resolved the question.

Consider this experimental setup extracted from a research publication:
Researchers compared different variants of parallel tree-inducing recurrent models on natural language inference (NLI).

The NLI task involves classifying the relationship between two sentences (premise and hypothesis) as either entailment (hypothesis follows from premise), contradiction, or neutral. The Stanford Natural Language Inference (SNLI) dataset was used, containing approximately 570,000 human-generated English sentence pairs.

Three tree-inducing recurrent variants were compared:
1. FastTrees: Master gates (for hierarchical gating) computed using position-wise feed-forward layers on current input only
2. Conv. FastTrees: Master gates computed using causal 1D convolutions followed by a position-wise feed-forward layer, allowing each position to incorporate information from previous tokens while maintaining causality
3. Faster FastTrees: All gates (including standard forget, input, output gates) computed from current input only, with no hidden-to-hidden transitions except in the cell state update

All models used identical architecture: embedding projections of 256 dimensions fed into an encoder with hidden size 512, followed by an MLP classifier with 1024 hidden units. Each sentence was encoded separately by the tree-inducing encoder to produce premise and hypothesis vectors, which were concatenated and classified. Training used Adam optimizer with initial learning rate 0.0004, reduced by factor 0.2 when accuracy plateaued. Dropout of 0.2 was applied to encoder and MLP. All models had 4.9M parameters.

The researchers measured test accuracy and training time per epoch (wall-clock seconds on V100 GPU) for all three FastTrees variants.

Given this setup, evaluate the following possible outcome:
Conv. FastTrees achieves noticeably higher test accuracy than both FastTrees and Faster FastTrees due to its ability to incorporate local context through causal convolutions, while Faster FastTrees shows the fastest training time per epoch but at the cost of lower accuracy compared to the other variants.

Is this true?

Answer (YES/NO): NO